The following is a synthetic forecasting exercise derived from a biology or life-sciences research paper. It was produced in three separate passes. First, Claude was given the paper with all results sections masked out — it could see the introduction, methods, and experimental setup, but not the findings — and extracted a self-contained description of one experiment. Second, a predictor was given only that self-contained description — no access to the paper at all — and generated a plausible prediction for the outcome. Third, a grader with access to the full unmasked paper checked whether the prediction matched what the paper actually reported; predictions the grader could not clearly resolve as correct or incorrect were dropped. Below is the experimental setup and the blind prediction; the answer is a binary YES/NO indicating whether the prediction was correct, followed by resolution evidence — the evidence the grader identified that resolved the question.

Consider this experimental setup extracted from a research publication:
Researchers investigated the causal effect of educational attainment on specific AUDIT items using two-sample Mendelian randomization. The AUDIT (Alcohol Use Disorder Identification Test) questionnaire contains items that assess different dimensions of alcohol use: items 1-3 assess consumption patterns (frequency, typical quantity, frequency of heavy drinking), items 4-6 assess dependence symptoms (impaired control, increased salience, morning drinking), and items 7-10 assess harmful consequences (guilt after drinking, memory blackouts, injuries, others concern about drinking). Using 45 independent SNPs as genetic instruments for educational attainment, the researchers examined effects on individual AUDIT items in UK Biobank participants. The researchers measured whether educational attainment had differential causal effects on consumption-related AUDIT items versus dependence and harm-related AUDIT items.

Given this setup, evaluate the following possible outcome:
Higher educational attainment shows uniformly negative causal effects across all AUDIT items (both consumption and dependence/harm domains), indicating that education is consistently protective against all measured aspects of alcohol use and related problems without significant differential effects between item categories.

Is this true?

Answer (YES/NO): NO